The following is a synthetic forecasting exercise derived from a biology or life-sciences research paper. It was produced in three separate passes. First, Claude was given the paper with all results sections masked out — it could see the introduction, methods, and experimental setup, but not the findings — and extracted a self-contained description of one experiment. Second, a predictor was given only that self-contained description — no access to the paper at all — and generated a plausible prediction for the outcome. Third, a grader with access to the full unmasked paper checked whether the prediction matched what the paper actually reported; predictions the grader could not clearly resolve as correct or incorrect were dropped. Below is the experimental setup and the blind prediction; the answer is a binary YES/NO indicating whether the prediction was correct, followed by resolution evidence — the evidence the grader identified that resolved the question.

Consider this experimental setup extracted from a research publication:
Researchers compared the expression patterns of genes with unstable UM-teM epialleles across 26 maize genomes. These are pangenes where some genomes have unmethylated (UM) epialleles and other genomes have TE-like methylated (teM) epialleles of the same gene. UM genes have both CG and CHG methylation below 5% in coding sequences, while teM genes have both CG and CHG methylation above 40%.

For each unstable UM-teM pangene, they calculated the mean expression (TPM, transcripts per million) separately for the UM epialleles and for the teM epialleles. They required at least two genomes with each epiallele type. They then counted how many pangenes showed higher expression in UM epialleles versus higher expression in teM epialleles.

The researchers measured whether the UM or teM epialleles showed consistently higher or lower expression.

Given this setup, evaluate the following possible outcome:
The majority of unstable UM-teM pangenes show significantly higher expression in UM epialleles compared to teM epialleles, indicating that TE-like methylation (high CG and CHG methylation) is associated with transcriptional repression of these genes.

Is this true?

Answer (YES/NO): NO